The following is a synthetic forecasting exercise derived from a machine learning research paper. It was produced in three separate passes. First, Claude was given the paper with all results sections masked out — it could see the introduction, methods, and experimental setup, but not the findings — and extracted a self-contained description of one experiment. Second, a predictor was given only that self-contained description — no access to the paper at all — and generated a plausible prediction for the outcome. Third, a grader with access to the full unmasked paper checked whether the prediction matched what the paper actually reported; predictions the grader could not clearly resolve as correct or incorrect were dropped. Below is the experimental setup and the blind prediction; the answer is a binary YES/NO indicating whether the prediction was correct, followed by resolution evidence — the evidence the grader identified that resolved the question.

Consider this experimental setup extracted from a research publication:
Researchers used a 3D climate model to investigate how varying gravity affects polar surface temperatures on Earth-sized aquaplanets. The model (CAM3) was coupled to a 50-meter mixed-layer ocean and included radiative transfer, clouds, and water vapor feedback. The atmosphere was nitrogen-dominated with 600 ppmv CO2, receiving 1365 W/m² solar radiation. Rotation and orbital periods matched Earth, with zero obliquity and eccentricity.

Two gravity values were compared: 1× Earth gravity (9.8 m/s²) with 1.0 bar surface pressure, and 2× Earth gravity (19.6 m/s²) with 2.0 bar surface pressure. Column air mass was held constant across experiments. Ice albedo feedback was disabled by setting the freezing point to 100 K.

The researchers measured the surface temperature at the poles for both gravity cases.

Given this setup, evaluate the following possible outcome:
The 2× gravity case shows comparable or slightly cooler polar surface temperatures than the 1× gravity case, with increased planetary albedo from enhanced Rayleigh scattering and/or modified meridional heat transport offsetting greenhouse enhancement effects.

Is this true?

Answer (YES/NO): NO